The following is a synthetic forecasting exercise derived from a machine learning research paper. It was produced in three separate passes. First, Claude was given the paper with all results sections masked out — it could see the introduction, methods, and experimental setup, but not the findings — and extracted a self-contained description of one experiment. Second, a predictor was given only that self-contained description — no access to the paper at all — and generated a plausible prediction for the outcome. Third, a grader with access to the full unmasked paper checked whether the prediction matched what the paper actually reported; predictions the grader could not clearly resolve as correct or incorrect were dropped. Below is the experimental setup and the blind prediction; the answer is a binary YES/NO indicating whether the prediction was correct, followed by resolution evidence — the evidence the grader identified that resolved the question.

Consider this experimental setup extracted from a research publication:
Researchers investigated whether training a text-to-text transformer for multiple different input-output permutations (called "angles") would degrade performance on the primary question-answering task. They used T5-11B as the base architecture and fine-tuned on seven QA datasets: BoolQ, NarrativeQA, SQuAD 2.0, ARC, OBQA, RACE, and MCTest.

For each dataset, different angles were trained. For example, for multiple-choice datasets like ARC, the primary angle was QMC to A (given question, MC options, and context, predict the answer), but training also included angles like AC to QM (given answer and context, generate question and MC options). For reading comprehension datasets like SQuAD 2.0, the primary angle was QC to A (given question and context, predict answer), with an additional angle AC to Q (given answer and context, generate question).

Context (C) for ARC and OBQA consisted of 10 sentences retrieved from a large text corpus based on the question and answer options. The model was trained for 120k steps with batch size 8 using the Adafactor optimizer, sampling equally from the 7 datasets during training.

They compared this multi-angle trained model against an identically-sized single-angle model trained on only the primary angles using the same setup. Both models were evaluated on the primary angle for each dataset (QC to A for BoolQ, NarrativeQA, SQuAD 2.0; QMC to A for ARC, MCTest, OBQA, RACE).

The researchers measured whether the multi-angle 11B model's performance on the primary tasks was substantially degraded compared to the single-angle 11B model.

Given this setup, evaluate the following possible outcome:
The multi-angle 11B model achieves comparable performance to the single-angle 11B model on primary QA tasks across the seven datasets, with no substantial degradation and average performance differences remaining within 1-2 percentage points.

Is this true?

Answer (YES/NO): YES